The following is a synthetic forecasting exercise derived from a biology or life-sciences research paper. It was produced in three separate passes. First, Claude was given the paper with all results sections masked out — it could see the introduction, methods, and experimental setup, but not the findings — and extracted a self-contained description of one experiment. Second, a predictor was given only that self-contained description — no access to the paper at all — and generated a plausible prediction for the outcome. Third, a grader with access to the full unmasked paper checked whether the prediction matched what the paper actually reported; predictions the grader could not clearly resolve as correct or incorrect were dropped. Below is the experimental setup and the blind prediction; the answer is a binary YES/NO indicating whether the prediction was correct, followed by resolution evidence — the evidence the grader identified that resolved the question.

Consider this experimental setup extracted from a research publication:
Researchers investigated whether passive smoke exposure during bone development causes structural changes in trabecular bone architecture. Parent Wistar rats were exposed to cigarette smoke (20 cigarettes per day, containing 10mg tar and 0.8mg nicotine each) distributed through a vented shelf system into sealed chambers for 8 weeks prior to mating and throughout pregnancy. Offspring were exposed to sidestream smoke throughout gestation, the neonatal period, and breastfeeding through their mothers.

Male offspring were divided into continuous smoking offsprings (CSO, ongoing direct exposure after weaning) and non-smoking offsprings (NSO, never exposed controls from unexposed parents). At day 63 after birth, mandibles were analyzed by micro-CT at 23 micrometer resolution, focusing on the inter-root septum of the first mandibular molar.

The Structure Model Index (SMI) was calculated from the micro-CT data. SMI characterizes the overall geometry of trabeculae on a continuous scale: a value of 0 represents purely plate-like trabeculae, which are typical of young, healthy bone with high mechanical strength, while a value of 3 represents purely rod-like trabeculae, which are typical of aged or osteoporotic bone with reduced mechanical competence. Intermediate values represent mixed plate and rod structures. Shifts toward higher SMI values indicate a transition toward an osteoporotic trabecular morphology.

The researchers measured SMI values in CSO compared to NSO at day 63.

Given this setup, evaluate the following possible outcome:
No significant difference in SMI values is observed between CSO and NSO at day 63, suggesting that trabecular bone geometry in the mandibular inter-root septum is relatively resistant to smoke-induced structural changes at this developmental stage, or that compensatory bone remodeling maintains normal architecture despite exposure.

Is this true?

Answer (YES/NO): NO